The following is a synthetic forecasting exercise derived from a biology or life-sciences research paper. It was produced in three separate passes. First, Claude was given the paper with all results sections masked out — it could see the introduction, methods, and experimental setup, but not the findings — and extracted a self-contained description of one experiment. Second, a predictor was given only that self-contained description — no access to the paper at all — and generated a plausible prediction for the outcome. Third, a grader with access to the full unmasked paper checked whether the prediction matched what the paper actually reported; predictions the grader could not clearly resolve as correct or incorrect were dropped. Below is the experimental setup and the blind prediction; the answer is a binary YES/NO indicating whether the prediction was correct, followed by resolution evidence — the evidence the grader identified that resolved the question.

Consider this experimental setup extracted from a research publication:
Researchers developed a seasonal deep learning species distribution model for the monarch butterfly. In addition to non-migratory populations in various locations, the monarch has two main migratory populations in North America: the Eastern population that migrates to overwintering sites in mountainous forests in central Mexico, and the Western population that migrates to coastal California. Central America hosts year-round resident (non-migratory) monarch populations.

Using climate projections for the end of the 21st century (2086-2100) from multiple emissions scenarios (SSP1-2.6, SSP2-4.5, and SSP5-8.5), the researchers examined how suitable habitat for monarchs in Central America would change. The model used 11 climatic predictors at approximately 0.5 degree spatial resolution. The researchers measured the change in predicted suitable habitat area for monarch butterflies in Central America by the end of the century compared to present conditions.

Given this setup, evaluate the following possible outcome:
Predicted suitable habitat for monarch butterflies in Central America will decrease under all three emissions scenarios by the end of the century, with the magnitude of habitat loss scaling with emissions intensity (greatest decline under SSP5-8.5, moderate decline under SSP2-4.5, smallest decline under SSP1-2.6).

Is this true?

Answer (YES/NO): YES